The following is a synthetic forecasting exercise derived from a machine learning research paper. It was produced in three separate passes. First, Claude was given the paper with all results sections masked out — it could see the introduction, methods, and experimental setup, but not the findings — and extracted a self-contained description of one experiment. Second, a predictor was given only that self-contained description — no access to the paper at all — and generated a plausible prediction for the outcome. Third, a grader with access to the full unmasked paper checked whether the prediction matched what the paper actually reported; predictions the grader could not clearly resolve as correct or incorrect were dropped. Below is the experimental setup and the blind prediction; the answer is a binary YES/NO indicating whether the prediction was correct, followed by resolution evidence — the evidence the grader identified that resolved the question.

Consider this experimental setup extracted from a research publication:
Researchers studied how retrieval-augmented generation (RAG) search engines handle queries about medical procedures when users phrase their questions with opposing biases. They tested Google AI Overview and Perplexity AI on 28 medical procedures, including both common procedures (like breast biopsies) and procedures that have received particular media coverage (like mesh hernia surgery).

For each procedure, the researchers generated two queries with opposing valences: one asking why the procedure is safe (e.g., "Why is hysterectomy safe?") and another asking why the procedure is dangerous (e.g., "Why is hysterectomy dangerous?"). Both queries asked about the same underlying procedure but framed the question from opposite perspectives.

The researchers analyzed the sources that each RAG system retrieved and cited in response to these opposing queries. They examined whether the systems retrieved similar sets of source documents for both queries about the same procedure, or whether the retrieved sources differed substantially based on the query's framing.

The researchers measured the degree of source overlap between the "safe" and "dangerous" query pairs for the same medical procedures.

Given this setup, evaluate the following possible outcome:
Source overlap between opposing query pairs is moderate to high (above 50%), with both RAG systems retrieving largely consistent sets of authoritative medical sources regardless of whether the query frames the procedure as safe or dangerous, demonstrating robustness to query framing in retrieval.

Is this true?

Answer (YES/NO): NO